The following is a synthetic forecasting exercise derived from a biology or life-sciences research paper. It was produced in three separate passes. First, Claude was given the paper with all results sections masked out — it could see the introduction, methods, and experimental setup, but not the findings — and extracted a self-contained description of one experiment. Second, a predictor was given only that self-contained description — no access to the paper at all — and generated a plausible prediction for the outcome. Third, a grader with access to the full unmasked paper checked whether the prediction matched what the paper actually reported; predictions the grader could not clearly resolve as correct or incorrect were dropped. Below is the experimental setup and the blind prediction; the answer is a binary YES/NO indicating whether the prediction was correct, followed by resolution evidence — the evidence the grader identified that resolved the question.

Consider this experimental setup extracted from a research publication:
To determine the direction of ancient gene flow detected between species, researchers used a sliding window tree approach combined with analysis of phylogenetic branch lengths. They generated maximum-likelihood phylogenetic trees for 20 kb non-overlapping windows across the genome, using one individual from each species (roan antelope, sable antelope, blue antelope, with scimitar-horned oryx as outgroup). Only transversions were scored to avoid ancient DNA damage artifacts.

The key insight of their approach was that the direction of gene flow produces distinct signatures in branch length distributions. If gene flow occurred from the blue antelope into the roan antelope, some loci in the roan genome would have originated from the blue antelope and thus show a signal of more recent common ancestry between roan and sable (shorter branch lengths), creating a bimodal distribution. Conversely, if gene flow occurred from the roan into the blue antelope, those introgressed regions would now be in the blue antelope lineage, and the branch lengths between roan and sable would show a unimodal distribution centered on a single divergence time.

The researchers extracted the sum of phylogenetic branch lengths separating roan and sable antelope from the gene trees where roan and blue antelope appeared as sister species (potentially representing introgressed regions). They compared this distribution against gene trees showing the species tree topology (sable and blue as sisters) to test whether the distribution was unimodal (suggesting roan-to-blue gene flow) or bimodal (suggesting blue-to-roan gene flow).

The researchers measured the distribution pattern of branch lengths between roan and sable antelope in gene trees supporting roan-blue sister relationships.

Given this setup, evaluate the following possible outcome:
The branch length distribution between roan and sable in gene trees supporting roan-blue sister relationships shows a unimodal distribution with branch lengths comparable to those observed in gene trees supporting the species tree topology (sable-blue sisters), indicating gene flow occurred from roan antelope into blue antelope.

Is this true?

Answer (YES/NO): YES